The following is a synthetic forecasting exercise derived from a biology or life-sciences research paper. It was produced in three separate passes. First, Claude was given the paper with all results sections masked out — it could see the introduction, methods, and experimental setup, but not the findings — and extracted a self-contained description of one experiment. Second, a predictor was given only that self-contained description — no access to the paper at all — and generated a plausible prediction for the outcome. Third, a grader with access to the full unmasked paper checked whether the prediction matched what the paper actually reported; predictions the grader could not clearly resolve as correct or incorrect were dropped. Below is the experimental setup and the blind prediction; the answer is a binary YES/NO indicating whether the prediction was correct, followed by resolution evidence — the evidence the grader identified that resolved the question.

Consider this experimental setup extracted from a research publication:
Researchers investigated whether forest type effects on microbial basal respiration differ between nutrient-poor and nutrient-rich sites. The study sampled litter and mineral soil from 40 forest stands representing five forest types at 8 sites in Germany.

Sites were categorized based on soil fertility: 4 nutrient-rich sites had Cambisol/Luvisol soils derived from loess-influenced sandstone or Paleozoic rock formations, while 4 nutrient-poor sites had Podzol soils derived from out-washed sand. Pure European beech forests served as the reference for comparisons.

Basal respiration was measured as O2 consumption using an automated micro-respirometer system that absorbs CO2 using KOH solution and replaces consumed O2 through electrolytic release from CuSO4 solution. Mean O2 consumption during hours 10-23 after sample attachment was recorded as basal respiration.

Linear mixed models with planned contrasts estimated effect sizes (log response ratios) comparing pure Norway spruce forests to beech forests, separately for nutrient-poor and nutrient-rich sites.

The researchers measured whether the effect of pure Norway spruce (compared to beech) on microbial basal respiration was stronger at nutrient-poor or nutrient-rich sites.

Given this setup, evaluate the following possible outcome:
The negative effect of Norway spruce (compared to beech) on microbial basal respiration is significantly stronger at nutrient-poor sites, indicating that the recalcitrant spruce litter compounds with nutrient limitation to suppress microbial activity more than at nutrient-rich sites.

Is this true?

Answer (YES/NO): YES